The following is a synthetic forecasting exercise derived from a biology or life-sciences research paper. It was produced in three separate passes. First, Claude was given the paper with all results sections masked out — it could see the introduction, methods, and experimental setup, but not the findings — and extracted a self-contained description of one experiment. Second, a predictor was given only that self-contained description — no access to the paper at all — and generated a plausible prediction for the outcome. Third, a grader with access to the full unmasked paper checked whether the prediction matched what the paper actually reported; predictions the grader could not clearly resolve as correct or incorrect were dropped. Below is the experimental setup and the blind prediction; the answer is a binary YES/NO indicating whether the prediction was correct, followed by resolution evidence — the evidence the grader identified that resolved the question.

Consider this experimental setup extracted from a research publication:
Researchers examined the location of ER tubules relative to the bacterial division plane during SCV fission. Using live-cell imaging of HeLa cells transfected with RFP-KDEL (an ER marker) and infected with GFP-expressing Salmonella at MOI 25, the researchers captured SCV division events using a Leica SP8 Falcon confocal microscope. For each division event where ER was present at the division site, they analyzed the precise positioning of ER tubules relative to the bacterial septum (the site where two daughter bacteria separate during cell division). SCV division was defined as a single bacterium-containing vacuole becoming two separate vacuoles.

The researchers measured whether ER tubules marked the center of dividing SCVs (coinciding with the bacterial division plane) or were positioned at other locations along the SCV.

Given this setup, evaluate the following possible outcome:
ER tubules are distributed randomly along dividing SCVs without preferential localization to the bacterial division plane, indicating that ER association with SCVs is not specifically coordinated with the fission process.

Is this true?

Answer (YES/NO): NO